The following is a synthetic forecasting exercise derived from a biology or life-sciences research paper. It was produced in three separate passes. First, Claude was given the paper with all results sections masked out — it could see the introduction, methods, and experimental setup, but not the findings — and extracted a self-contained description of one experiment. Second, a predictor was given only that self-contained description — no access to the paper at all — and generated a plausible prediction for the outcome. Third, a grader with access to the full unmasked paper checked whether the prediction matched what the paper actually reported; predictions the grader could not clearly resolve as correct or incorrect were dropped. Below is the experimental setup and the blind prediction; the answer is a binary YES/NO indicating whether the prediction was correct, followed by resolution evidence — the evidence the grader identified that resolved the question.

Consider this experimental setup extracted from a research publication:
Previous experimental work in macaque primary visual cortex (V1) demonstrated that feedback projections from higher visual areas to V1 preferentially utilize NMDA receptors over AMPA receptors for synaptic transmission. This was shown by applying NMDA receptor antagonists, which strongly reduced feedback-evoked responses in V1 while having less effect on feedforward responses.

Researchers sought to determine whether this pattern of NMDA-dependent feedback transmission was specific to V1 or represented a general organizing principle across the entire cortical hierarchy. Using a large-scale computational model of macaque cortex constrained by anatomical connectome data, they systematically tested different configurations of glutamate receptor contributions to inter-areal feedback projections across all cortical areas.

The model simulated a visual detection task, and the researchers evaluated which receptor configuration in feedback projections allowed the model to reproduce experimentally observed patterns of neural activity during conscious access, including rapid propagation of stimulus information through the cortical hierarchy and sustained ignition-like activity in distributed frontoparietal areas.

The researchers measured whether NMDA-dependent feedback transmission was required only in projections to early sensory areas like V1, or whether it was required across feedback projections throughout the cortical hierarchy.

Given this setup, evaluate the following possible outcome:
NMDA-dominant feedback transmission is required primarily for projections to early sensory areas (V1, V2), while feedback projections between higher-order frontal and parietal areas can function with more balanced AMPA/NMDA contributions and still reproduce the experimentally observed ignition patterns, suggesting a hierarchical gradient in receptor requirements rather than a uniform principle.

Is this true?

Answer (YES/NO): NO